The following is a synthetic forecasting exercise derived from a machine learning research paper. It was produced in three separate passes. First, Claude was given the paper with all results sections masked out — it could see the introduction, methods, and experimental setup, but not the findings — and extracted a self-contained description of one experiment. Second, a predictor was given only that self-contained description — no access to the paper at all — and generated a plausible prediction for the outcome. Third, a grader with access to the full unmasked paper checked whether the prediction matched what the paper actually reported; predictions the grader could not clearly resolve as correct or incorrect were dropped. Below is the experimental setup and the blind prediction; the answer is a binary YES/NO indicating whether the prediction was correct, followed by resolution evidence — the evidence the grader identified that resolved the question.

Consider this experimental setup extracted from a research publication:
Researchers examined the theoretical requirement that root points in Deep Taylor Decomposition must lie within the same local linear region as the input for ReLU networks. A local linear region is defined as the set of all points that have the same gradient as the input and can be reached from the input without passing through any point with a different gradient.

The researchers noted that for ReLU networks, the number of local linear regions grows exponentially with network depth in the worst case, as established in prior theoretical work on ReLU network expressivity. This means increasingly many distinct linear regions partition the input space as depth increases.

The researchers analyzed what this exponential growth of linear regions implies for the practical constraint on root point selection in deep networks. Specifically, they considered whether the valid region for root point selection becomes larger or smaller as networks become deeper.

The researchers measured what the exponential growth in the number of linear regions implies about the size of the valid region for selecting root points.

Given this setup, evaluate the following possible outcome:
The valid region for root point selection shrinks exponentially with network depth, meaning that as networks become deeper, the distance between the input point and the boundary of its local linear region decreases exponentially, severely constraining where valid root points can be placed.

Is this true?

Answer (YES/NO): NO